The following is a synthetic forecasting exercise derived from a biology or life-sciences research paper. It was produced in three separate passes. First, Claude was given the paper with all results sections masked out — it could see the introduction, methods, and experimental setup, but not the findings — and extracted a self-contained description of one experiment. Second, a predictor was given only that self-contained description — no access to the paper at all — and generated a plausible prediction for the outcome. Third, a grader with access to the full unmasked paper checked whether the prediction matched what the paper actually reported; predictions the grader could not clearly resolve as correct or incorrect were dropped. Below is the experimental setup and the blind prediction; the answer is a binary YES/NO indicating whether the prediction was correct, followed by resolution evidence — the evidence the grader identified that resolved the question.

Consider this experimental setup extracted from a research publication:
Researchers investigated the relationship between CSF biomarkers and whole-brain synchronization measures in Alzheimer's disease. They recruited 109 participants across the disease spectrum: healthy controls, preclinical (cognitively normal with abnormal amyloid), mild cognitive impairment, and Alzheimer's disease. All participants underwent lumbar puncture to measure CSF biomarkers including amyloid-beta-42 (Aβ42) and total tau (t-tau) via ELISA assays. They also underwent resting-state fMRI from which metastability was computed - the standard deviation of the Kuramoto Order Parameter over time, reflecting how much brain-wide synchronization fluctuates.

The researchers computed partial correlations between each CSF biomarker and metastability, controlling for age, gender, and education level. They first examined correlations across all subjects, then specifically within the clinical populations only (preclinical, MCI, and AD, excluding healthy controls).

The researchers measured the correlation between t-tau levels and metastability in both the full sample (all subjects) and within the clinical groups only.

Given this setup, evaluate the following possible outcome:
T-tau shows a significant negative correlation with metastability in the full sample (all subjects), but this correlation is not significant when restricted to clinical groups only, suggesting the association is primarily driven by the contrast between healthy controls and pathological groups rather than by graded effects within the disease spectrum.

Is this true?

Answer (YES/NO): NO